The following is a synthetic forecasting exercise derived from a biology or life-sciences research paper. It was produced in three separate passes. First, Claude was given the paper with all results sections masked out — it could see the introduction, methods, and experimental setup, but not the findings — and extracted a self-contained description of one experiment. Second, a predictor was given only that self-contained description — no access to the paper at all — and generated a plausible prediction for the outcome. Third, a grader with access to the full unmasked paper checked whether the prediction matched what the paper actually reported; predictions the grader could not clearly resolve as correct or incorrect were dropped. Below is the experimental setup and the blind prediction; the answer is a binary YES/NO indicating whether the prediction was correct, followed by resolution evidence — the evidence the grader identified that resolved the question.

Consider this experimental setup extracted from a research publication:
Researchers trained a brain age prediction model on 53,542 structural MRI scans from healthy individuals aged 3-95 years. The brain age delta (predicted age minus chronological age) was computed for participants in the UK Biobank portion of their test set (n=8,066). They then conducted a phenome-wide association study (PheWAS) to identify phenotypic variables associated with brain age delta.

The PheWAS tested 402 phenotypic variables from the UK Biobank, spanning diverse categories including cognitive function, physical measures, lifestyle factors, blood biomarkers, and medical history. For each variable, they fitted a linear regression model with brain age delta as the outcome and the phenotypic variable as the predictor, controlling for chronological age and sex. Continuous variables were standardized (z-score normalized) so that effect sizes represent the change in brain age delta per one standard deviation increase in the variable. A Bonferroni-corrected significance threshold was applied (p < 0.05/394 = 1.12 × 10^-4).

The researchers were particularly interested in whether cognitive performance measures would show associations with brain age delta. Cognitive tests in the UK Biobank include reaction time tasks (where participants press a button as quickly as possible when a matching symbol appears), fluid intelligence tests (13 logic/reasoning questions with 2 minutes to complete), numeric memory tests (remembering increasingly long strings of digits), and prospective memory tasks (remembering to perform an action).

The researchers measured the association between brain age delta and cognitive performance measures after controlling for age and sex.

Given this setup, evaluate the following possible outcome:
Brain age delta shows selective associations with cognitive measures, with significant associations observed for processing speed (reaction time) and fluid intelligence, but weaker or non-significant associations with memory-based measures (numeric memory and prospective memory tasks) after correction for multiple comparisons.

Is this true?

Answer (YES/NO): NO